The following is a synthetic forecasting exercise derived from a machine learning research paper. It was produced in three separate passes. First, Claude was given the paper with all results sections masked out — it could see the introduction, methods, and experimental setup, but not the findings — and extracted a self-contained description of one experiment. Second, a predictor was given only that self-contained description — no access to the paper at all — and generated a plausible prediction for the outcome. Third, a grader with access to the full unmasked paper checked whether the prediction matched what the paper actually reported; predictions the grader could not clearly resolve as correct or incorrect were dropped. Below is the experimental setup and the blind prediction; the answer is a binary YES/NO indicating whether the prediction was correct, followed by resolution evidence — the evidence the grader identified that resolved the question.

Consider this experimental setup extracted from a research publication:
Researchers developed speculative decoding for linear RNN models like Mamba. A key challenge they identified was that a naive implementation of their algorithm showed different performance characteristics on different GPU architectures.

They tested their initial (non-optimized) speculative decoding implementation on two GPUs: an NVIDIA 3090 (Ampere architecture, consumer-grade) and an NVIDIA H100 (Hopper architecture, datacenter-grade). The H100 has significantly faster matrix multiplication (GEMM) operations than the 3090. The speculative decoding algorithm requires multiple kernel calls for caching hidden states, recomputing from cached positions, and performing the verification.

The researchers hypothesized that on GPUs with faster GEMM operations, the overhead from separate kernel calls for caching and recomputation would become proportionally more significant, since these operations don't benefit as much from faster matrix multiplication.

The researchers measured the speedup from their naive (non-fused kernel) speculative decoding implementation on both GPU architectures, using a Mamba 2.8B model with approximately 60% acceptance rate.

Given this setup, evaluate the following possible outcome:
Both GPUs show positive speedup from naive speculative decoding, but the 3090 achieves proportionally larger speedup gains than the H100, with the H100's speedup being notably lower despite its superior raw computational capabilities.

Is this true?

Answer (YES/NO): NO